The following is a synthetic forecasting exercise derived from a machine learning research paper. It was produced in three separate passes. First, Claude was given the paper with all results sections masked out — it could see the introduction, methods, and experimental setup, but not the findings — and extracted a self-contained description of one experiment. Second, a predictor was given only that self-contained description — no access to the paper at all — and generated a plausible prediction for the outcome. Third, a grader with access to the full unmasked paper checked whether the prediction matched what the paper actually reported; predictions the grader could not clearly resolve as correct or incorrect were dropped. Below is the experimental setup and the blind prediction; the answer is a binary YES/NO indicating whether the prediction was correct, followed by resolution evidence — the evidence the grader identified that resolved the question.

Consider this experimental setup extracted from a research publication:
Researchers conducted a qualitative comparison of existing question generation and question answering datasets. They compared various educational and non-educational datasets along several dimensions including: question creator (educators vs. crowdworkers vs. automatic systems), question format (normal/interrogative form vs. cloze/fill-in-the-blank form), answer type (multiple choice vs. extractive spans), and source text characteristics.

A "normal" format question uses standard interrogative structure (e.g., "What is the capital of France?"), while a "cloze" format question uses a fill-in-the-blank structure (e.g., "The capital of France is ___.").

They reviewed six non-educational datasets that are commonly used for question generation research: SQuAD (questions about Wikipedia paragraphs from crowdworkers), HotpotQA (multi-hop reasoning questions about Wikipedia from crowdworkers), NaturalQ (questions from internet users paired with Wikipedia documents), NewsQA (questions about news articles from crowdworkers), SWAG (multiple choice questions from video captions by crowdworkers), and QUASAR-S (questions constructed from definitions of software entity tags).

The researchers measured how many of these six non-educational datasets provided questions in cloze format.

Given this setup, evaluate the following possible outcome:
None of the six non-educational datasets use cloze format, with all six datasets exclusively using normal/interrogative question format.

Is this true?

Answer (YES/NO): NO